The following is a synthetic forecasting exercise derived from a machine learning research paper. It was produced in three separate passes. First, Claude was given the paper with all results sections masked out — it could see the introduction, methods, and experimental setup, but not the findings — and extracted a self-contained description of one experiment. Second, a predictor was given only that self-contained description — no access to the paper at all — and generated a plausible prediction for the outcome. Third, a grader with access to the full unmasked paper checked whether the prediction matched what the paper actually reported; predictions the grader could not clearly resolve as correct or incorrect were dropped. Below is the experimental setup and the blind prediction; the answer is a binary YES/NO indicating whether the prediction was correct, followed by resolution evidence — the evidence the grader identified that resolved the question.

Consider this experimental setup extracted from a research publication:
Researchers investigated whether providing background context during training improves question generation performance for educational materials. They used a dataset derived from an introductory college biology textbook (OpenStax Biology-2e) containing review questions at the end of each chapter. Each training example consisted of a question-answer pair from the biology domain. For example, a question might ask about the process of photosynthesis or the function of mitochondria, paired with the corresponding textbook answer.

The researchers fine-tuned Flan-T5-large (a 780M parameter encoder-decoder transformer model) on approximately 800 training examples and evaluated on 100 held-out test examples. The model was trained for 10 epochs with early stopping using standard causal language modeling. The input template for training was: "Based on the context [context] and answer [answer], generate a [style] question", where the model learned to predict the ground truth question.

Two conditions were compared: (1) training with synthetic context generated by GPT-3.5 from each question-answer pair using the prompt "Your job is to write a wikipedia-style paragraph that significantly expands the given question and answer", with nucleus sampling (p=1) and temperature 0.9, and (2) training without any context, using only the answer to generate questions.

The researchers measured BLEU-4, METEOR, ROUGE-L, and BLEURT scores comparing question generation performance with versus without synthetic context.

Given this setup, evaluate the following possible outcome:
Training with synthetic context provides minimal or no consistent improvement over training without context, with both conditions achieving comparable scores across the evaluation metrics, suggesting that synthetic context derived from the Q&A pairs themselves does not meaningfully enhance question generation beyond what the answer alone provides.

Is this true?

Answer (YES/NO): NO